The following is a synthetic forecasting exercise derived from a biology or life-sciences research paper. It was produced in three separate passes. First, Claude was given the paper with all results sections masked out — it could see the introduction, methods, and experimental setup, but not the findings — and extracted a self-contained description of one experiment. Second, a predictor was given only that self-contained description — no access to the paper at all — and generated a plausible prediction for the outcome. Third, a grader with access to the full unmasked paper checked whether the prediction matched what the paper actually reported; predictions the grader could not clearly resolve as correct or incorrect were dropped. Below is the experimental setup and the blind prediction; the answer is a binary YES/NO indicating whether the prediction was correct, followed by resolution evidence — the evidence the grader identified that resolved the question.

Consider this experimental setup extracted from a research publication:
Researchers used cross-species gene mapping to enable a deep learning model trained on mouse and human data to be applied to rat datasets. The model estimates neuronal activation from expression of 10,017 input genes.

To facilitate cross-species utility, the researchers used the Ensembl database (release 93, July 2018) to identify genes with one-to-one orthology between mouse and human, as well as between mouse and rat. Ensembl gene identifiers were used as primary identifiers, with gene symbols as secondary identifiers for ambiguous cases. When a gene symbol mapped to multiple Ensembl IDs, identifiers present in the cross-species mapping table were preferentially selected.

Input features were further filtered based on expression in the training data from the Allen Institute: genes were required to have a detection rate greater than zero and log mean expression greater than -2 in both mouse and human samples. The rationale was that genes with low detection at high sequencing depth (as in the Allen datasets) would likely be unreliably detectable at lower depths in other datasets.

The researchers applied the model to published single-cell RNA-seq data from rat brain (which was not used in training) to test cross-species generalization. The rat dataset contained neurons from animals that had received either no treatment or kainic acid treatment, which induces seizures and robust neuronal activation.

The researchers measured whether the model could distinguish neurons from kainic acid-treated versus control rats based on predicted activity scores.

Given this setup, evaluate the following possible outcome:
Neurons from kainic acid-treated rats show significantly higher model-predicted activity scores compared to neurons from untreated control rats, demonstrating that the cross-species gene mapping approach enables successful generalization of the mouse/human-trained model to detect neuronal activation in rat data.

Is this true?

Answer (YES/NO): NO